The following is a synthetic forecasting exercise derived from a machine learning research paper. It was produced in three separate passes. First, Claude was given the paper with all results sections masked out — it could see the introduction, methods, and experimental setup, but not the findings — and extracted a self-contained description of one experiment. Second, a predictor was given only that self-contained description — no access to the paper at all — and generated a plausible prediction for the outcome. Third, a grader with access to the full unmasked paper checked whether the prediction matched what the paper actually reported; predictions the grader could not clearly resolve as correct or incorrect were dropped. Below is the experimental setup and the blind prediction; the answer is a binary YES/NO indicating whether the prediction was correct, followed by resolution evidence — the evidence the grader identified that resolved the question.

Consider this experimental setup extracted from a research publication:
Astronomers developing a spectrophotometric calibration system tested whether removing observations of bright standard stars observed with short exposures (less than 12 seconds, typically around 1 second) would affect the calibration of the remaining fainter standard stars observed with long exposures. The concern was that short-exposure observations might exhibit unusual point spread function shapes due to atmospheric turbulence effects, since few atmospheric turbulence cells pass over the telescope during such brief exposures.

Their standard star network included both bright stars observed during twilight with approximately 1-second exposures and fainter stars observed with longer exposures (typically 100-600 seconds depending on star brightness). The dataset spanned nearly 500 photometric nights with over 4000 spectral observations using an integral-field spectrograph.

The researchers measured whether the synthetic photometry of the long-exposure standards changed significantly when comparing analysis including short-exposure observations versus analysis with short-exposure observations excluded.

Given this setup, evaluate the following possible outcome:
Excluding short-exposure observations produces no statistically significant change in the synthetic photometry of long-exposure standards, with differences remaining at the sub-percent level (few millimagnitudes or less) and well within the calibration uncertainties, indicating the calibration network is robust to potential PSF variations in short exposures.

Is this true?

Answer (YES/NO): YES